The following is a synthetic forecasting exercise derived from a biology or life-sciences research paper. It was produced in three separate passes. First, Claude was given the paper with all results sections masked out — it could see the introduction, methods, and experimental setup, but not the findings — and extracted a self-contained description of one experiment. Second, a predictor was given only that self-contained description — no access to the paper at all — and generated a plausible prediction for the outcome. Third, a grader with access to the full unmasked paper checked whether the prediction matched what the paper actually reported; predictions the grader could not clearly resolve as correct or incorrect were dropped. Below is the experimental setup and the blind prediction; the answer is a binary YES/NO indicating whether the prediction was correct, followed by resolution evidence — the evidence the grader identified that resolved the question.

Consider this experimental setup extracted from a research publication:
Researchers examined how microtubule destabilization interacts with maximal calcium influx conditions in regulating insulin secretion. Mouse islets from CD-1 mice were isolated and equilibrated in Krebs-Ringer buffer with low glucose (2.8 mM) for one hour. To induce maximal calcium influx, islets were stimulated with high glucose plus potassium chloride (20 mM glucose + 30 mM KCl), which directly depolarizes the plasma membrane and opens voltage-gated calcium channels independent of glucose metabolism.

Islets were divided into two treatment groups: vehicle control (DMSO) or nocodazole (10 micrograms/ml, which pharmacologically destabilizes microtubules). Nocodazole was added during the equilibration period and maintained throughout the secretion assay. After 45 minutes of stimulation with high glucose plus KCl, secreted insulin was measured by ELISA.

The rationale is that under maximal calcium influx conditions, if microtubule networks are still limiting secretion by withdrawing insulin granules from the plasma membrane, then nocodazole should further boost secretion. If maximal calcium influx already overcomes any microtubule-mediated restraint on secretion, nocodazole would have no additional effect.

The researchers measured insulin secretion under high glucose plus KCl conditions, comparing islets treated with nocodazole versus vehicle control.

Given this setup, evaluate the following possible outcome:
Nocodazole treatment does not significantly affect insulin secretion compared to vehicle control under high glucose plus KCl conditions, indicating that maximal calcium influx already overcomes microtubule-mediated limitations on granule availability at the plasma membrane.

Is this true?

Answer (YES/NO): NO